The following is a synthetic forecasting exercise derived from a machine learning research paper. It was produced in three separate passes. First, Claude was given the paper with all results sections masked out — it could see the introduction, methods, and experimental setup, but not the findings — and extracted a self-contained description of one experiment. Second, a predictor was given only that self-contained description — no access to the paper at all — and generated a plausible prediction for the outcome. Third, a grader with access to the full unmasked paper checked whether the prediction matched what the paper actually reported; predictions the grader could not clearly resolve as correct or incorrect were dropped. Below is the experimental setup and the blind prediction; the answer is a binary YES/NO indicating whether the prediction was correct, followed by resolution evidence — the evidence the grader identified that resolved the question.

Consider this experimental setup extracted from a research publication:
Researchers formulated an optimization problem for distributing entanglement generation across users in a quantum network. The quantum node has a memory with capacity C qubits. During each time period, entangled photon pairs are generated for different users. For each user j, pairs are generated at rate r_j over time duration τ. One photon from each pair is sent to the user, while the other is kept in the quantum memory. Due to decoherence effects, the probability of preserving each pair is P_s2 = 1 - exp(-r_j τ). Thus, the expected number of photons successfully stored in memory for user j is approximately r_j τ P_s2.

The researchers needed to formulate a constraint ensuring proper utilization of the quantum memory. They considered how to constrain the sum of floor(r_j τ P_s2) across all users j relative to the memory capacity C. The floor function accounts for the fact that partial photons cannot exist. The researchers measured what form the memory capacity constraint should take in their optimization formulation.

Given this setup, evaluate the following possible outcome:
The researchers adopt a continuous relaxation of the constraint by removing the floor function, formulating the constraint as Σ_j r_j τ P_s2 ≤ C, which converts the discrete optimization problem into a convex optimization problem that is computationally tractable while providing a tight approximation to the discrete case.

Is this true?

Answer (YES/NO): NO